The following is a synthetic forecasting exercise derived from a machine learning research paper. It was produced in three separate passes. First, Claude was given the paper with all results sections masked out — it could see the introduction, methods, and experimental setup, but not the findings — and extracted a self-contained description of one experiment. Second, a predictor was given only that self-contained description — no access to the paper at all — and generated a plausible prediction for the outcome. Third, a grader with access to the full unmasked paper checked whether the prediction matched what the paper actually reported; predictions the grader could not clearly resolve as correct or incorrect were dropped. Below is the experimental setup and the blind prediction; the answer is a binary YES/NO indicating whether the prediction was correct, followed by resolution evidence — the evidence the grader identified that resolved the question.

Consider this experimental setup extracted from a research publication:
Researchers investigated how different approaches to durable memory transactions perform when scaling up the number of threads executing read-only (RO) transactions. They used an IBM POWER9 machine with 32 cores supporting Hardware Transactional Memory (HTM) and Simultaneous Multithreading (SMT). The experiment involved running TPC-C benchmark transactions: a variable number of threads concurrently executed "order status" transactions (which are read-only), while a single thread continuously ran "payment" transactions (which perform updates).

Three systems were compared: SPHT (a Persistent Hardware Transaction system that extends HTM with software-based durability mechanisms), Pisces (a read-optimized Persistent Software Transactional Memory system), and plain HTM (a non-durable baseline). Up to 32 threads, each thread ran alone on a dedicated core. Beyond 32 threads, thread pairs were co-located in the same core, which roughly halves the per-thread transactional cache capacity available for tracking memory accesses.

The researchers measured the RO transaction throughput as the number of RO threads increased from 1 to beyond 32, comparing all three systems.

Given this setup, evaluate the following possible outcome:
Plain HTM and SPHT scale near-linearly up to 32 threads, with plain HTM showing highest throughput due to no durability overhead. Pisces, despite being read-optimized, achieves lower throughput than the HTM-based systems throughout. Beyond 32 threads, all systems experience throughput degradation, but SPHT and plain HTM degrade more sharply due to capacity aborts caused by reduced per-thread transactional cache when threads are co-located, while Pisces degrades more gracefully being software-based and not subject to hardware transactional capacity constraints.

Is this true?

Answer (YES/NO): NO